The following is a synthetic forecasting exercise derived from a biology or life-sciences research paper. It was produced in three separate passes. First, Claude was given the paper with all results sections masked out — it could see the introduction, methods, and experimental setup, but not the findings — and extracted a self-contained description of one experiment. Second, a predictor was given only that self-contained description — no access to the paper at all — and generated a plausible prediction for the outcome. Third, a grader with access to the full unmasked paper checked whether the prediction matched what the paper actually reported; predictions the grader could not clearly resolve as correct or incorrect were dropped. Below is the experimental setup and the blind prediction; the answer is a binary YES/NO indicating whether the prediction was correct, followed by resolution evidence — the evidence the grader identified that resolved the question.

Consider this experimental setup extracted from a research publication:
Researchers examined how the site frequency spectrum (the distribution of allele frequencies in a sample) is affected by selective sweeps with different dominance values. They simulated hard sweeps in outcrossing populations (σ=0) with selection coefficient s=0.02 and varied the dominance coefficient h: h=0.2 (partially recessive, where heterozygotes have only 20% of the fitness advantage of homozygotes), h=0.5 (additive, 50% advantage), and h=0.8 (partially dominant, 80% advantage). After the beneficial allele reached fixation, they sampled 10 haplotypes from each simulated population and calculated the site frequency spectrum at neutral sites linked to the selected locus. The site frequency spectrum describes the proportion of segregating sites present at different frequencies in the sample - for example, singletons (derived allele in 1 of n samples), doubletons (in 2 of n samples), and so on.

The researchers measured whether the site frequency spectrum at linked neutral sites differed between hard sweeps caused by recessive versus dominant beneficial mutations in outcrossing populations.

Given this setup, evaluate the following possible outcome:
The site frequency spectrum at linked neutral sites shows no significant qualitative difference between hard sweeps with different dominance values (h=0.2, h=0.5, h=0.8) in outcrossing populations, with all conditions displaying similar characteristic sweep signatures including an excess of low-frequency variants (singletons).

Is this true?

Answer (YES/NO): NO